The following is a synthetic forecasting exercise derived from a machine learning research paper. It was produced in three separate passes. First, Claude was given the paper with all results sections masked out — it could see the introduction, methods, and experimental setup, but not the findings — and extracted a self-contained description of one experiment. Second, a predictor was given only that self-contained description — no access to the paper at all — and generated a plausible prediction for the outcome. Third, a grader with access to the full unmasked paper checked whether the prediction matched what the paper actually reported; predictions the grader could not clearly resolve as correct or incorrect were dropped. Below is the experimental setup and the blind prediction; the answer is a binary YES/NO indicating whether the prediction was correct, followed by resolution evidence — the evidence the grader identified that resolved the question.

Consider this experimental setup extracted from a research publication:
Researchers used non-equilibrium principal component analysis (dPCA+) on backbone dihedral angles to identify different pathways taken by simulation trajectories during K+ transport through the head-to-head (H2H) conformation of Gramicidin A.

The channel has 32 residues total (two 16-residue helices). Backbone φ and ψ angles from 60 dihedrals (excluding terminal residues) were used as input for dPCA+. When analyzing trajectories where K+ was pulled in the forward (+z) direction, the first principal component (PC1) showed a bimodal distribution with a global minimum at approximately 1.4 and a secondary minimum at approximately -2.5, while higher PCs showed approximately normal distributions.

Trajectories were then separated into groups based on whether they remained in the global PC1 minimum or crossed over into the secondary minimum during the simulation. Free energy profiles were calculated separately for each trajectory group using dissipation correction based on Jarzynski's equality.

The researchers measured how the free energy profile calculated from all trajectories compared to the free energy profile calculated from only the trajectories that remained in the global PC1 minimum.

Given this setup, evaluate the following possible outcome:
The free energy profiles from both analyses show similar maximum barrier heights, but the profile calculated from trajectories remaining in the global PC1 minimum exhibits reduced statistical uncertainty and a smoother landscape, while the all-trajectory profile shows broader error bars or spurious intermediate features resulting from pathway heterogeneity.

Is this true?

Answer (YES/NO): NO